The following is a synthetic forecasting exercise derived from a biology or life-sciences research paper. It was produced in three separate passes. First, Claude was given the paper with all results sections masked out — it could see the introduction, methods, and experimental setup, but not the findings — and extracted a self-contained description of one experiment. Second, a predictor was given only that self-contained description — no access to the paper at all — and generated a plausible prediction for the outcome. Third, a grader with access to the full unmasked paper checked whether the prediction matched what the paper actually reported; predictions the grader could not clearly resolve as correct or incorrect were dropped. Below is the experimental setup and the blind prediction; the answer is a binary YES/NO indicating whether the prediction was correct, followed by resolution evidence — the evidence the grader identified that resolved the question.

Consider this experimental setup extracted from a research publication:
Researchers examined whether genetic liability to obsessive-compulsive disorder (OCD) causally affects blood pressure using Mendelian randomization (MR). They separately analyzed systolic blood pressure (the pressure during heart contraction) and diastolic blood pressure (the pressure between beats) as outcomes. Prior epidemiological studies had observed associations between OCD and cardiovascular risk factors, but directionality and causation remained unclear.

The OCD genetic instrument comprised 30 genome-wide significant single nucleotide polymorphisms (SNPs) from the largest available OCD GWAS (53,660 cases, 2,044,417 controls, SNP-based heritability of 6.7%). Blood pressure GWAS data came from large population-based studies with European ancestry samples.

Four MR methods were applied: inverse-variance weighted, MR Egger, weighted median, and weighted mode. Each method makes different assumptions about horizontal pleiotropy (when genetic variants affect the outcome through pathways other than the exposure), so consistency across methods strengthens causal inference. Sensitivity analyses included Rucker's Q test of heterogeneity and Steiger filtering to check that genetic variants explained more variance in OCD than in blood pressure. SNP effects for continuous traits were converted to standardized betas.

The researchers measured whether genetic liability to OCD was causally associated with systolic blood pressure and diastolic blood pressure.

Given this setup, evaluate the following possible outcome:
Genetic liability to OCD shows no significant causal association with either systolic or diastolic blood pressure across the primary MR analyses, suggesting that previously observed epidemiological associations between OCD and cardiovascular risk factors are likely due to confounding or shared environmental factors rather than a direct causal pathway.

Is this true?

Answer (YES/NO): NO